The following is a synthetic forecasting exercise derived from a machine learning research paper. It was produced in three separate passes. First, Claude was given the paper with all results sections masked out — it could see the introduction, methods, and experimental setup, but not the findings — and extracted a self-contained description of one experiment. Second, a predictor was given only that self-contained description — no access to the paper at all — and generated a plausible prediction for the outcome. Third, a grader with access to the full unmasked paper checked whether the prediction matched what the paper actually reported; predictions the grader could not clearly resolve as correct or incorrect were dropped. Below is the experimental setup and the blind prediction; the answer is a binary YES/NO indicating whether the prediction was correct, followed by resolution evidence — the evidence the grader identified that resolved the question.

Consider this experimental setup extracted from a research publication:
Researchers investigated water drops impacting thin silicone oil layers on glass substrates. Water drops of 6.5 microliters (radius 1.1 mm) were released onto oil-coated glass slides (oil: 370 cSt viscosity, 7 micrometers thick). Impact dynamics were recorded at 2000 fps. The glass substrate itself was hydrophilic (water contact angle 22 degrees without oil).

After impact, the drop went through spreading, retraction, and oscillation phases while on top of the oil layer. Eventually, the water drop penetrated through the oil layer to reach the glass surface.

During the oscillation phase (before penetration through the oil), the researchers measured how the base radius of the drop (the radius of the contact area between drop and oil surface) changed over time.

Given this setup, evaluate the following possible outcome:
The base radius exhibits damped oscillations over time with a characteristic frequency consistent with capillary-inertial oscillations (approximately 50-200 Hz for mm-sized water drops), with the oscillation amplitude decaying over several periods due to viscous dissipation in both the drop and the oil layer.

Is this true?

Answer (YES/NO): NO